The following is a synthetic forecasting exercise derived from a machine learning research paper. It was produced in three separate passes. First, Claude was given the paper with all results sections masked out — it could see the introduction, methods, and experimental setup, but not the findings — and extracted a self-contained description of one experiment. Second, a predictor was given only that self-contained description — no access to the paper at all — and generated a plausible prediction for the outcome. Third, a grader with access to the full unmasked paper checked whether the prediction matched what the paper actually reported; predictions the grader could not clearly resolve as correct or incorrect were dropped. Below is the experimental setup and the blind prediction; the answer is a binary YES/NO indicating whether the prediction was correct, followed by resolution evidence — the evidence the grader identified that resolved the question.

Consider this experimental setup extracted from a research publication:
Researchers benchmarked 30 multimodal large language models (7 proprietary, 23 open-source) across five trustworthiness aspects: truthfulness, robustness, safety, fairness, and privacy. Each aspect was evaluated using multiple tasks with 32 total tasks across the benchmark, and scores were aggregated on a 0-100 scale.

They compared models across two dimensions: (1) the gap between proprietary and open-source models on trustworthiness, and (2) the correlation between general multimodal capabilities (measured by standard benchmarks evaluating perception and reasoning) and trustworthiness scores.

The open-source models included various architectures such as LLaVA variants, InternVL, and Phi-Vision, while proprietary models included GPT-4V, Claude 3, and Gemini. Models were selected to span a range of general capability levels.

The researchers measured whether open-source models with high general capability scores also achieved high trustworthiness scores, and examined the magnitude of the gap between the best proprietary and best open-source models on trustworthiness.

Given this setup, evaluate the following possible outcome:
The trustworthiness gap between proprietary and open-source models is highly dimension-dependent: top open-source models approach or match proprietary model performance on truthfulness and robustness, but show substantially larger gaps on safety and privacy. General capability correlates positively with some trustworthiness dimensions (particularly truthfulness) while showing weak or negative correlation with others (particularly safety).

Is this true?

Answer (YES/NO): NO